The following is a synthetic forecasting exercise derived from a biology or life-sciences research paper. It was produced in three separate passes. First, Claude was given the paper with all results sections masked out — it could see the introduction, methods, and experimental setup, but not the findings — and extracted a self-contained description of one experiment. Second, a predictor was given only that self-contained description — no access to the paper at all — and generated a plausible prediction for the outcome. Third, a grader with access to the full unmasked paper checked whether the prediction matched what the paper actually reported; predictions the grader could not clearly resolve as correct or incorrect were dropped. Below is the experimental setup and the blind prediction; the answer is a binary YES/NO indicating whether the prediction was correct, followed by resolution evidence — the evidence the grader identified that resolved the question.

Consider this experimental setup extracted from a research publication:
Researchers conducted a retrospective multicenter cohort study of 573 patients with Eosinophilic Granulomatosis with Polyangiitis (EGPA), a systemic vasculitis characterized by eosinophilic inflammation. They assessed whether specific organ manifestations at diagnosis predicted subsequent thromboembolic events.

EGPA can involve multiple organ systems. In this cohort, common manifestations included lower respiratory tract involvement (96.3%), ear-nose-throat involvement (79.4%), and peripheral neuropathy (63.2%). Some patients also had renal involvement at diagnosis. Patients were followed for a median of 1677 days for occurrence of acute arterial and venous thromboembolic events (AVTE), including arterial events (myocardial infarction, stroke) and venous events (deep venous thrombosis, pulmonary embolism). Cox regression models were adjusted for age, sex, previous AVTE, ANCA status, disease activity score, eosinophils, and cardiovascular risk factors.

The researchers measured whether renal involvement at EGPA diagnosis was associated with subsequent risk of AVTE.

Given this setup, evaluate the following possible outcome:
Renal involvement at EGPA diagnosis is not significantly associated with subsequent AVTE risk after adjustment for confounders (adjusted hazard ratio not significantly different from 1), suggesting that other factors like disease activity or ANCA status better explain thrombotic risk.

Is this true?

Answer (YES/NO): NO